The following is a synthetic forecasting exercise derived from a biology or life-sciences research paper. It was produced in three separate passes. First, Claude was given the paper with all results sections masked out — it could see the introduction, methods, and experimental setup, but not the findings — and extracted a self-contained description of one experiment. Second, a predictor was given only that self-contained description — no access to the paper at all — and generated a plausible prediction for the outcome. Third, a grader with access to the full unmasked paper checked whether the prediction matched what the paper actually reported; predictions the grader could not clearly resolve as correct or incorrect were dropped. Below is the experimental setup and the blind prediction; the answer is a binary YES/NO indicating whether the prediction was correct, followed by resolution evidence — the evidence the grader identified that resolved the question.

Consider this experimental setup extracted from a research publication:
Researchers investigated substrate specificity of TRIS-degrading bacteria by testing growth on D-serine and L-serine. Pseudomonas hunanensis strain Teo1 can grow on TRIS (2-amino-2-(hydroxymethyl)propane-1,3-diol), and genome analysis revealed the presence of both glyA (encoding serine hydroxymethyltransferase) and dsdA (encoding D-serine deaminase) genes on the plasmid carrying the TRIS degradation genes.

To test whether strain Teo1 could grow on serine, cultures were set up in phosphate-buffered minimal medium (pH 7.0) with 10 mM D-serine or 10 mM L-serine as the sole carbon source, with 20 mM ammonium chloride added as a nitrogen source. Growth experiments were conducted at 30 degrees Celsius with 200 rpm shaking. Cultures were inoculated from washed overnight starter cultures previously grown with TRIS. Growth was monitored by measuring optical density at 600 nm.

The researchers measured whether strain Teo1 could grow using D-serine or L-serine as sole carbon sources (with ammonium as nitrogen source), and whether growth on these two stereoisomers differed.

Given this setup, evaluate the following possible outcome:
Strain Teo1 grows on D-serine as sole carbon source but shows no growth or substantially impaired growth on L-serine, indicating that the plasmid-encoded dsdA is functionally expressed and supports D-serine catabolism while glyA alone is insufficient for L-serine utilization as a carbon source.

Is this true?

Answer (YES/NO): NO